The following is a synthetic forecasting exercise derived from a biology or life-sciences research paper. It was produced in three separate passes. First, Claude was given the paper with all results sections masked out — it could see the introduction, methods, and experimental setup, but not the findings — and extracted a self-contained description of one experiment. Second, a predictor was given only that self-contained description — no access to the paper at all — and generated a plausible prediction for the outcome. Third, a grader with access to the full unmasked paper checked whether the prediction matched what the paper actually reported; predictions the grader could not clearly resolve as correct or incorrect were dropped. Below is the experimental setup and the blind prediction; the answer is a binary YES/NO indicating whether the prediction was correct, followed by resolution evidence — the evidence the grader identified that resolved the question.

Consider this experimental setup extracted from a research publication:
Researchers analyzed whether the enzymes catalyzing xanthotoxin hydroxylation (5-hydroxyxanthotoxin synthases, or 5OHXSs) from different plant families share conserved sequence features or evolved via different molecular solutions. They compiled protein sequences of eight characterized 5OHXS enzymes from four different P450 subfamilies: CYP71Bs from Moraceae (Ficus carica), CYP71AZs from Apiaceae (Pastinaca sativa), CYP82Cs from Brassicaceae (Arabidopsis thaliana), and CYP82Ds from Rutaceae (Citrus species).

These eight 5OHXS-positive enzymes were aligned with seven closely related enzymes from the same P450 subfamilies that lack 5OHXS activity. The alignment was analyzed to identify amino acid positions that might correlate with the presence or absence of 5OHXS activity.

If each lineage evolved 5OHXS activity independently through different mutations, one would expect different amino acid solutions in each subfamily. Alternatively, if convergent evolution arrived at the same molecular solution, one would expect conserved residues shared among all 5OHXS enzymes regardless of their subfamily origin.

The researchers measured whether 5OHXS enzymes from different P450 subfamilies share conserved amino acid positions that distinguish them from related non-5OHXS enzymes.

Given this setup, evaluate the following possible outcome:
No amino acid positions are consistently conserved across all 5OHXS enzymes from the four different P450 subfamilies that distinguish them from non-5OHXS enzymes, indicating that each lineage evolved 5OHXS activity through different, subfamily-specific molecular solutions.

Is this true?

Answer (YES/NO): NO